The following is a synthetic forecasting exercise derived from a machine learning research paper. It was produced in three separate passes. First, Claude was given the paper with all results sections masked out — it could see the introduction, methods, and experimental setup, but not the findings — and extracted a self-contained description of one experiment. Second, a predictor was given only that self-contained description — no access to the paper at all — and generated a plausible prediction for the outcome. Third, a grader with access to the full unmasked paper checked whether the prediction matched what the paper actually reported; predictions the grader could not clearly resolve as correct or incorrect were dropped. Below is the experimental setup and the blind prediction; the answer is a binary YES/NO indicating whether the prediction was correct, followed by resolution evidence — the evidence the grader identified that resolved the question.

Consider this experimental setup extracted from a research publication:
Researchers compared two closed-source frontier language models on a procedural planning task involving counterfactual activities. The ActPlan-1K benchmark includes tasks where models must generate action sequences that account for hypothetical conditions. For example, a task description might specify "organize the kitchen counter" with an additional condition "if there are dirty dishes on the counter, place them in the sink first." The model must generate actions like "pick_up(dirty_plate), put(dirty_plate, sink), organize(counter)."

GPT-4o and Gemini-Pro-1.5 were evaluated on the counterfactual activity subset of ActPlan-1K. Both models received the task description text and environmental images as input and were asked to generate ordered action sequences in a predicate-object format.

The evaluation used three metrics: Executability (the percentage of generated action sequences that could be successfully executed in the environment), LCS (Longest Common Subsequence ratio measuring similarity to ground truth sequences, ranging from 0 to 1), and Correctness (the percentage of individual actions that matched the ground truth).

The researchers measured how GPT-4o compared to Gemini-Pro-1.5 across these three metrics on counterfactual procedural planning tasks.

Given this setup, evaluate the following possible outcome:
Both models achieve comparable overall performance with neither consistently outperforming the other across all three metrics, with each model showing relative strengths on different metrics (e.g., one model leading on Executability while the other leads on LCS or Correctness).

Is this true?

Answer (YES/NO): YES